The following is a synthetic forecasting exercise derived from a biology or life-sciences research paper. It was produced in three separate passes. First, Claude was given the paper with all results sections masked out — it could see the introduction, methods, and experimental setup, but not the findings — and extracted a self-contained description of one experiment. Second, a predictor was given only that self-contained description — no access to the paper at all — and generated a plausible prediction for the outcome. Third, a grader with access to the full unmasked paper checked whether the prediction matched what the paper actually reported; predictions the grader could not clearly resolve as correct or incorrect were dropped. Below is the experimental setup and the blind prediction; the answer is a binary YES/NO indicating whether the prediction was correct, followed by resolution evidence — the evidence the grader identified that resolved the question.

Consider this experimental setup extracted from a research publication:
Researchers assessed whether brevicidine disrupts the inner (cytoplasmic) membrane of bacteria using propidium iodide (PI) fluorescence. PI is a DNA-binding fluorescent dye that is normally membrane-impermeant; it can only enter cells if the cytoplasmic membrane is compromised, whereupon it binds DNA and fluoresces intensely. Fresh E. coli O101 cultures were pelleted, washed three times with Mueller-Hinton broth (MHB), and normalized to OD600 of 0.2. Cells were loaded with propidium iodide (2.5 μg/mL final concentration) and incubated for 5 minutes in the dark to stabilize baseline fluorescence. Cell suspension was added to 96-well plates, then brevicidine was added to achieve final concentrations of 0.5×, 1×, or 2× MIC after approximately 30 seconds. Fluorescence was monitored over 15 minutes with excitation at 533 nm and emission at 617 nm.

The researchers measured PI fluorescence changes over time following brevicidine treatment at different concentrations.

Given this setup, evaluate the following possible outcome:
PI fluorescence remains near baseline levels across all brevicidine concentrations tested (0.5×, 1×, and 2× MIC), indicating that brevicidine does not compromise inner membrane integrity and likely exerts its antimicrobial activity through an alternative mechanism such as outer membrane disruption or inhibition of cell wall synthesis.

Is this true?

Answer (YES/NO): NO